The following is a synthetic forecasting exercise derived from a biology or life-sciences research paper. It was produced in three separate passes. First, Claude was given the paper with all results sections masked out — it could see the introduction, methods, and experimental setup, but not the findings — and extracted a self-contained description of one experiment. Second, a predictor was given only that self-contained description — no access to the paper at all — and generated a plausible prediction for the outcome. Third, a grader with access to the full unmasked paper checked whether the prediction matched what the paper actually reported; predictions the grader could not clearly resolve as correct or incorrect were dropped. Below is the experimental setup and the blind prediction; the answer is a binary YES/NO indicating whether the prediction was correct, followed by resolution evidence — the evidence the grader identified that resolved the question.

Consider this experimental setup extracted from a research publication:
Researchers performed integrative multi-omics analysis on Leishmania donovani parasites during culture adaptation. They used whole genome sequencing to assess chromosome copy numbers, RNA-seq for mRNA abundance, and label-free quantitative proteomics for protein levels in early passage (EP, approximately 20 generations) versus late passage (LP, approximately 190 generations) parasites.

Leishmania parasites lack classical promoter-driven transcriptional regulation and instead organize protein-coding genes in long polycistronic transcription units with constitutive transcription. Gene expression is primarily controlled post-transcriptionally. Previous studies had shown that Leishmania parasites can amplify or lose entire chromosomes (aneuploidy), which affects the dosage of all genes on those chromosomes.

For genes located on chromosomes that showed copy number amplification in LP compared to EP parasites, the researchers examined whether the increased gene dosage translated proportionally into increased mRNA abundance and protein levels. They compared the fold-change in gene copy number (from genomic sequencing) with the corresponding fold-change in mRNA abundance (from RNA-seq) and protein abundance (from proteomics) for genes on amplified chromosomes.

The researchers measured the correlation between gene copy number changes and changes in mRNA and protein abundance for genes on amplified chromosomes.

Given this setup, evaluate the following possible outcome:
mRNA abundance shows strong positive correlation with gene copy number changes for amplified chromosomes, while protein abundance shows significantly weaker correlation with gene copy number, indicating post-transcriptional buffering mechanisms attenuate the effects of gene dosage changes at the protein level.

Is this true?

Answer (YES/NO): NO